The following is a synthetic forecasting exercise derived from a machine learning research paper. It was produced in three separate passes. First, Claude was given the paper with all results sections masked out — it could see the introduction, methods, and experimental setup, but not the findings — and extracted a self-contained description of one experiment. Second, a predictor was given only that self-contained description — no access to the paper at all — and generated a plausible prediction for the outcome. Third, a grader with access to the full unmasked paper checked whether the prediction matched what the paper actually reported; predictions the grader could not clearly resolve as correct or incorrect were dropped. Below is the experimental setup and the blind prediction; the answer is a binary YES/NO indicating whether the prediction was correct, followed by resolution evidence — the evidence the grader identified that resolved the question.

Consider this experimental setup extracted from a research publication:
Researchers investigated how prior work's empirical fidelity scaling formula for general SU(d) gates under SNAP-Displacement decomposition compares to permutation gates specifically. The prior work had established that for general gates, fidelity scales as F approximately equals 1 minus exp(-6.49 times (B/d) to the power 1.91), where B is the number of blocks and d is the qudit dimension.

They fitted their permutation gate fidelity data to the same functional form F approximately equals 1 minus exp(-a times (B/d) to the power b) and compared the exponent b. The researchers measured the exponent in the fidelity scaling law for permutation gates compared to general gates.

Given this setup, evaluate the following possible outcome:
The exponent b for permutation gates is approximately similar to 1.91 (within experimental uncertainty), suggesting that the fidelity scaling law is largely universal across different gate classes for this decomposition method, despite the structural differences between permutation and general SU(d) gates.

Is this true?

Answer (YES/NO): NO